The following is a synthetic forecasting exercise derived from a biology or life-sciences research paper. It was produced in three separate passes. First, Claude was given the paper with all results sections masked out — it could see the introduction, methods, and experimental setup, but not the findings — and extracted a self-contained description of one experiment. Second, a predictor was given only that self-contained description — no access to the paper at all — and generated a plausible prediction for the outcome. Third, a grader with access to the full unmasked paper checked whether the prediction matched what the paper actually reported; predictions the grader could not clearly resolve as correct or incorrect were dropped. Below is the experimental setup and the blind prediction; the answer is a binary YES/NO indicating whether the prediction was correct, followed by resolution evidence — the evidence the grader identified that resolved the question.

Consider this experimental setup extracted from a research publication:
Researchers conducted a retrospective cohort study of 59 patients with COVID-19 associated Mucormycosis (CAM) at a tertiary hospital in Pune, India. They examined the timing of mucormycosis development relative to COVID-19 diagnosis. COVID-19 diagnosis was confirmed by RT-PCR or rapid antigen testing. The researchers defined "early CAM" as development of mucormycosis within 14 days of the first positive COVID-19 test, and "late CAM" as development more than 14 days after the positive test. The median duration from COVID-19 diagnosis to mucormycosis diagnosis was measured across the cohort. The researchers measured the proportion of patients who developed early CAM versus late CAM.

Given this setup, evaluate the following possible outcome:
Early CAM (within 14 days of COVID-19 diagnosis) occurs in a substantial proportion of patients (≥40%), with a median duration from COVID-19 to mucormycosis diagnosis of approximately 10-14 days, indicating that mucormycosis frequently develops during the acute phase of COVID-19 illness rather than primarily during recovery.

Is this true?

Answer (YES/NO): NO